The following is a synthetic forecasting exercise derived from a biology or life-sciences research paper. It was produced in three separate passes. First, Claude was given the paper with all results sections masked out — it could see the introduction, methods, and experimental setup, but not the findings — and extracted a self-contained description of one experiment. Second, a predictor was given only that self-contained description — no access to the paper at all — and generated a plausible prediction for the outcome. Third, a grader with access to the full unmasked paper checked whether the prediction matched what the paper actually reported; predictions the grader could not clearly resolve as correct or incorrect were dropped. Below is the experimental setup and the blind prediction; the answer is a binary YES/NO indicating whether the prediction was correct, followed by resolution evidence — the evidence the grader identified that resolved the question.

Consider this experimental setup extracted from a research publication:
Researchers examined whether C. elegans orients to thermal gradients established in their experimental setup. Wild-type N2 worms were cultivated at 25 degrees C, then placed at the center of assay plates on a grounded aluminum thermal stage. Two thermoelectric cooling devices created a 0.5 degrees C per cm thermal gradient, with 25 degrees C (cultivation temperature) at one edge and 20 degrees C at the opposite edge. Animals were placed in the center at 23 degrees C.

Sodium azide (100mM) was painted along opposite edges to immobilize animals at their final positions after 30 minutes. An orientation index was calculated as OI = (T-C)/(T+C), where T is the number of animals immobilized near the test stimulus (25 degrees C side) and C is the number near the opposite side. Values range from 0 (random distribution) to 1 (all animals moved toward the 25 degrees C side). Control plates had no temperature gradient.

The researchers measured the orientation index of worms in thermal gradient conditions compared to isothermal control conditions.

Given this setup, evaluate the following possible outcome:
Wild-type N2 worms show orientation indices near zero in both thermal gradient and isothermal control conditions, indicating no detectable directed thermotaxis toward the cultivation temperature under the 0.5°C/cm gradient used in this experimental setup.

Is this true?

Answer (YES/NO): NO